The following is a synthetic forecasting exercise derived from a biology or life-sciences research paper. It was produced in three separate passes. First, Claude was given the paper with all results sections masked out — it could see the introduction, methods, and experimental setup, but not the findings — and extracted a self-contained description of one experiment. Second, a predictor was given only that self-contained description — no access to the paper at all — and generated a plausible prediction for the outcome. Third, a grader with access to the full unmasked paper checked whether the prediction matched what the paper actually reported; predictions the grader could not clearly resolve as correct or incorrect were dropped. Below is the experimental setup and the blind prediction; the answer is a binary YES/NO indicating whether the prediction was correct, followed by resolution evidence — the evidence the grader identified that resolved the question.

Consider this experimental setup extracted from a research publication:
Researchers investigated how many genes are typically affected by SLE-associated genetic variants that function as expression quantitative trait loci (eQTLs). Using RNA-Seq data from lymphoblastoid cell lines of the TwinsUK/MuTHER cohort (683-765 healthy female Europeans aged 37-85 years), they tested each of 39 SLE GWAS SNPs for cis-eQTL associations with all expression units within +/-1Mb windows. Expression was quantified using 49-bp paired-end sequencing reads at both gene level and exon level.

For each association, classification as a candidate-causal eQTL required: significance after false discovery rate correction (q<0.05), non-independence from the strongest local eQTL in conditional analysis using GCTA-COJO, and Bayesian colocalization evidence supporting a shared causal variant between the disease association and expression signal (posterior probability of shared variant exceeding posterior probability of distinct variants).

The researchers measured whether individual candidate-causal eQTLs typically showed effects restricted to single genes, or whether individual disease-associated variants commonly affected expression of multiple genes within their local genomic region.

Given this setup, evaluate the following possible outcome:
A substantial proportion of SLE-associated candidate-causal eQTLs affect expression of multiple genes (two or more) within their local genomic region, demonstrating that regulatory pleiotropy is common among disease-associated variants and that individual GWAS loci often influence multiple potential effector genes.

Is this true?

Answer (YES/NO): YES